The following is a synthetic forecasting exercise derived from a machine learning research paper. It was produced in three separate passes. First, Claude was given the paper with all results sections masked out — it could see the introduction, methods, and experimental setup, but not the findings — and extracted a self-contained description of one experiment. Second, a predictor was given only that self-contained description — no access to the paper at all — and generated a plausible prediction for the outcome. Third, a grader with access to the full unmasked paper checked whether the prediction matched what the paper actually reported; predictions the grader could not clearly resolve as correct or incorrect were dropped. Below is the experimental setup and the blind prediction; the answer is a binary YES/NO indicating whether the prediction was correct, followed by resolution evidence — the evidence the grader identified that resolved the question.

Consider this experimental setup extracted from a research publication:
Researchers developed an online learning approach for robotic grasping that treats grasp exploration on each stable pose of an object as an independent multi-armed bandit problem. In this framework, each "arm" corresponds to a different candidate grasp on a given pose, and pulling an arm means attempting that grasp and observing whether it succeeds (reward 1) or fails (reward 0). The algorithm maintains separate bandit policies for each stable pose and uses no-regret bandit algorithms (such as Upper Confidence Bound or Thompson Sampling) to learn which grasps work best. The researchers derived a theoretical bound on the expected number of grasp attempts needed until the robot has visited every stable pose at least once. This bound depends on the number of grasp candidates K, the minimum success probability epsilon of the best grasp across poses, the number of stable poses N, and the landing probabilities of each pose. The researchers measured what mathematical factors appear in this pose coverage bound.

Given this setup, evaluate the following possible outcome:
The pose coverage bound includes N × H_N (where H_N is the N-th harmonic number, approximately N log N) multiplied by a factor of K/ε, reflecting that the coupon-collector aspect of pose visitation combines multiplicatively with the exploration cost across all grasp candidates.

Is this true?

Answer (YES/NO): NO